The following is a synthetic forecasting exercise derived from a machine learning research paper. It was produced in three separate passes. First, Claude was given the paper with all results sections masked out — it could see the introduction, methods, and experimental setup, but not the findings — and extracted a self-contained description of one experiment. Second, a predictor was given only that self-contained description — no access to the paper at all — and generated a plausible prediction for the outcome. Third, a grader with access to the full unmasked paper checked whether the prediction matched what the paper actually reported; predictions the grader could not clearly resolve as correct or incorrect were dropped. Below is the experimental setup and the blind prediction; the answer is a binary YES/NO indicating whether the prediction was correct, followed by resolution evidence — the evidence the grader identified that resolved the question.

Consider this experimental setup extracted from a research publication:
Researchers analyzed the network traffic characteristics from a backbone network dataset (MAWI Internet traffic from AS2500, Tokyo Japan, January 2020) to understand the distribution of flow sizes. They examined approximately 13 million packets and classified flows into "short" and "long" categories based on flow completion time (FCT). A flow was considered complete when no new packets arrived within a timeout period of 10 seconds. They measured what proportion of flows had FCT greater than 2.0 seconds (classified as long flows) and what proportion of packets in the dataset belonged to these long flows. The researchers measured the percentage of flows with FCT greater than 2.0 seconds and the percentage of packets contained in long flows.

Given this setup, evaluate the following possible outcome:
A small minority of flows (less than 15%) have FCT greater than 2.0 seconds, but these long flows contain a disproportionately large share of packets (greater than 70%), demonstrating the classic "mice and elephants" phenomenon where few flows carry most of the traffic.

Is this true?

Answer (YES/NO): YES